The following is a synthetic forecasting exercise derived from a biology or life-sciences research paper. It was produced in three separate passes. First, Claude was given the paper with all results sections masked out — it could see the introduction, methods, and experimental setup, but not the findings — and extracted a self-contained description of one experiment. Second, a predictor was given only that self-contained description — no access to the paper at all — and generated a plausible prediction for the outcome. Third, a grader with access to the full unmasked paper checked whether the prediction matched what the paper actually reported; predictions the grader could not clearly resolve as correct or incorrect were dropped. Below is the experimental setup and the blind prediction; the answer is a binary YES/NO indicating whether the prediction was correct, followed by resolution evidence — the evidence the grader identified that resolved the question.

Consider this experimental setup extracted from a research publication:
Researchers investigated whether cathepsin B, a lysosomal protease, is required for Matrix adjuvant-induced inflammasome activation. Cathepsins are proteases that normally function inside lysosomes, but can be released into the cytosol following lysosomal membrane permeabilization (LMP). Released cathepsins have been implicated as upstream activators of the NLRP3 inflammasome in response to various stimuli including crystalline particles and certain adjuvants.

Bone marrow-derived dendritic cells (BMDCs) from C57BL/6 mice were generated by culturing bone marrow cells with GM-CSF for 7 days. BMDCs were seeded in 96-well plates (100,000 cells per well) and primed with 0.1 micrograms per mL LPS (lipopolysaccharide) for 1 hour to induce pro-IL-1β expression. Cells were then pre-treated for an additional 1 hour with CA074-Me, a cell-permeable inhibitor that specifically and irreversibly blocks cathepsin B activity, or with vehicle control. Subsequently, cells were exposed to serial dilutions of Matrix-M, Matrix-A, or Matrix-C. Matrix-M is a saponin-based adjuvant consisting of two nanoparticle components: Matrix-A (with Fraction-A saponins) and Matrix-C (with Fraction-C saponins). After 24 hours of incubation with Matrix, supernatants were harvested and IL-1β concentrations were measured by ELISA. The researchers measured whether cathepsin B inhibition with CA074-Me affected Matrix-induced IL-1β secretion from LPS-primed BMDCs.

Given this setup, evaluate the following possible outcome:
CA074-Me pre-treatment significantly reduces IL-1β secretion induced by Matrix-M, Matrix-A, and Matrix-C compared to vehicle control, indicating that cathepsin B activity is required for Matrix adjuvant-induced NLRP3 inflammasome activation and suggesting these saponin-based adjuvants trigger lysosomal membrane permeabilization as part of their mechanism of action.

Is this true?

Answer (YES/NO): NO